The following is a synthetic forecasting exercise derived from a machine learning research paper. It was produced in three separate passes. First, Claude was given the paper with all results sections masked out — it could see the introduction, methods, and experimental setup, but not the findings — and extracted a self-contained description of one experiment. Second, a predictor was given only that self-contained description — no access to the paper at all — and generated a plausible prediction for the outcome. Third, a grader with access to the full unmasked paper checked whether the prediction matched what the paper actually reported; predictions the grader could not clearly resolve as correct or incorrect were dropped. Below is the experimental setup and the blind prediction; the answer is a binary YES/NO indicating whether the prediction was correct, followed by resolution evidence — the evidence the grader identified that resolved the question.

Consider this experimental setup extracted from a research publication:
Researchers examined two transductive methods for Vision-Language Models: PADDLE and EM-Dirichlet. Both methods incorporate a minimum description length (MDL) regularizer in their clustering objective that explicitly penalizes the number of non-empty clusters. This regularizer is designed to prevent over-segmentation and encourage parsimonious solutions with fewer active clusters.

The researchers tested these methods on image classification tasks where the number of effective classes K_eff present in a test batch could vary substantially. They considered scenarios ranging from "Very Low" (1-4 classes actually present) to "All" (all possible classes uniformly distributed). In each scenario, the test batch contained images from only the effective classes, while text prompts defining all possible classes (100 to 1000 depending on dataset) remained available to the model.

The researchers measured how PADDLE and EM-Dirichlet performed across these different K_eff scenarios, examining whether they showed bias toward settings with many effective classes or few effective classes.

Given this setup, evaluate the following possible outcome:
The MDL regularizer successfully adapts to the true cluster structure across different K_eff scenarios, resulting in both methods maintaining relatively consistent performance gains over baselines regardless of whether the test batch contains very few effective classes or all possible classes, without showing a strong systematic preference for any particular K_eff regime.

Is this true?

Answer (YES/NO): NO